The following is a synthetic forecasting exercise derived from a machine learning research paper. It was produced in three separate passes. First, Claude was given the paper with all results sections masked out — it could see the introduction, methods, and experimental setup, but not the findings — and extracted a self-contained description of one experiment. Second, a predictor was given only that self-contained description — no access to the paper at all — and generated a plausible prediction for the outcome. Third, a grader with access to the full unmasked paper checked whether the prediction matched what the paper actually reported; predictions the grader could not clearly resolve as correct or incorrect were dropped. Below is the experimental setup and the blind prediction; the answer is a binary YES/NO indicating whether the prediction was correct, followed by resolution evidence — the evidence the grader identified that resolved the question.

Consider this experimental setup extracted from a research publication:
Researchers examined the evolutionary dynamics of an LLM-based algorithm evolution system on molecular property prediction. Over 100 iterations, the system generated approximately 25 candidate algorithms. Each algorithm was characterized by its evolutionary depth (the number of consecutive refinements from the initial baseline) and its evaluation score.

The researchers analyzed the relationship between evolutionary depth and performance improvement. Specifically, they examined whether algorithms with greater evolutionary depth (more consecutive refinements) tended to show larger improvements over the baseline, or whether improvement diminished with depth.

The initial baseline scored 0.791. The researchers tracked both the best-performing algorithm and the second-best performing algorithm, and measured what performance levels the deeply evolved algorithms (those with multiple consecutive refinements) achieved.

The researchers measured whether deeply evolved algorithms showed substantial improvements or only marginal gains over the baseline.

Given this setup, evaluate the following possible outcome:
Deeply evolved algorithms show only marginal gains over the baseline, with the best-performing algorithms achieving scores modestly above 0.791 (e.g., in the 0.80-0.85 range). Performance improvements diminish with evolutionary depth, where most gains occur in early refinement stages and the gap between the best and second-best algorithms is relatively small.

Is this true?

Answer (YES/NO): NO